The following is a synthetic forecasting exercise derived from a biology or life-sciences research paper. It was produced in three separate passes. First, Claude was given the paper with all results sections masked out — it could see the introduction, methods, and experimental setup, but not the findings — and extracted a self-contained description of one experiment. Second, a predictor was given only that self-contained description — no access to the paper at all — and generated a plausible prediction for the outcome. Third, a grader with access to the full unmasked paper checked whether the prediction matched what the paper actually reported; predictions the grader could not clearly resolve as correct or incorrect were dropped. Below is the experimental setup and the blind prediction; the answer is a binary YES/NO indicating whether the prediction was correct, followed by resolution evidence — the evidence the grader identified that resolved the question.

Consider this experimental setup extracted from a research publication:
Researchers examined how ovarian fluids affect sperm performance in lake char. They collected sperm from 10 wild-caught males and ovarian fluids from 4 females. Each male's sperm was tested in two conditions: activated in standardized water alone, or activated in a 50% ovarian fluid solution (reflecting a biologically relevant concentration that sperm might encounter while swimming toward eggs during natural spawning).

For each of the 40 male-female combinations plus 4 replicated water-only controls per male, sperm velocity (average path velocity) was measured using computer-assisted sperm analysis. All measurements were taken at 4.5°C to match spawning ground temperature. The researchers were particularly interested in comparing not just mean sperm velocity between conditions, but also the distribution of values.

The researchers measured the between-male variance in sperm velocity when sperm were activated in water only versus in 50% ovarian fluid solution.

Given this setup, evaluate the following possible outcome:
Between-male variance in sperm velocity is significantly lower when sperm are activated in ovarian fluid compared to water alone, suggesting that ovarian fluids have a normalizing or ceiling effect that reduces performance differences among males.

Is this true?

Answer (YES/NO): YES